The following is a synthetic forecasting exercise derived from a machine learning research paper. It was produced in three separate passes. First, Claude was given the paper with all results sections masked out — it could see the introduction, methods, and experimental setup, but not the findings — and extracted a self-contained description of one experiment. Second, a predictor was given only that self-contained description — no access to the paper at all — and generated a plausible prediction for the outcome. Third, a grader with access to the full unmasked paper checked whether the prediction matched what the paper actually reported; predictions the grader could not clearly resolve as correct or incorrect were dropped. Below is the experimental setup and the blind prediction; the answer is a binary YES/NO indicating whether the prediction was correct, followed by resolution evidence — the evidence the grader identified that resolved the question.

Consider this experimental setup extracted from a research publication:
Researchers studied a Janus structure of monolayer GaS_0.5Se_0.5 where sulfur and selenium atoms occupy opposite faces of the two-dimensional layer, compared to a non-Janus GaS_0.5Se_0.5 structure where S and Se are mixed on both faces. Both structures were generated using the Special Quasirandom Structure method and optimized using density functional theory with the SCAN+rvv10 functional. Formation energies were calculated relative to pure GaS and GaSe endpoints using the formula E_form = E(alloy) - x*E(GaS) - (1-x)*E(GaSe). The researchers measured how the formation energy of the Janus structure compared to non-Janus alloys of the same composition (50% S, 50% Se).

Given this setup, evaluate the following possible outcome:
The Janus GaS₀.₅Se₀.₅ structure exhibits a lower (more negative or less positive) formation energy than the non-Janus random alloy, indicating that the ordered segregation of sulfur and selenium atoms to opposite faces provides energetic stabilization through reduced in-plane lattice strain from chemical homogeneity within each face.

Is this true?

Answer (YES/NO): NO